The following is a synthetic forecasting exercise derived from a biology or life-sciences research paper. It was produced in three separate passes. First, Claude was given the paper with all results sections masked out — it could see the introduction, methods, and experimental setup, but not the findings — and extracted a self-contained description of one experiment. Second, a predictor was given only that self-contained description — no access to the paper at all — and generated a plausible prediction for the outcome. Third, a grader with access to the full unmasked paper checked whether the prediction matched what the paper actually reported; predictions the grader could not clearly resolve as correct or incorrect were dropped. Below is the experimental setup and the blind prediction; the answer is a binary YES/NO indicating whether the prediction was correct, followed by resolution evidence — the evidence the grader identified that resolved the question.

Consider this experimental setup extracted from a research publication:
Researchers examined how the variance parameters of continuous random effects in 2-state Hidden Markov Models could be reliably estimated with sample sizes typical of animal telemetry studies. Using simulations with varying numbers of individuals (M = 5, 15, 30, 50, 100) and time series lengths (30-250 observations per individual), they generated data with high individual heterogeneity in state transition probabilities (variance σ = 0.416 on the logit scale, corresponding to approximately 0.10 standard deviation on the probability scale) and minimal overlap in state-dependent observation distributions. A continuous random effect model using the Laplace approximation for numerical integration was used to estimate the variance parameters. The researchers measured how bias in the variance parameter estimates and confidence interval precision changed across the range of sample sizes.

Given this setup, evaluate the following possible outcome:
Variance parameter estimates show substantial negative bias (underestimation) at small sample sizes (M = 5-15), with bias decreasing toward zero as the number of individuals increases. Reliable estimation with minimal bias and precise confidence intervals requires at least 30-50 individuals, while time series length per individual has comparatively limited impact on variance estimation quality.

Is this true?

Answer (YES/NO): NO